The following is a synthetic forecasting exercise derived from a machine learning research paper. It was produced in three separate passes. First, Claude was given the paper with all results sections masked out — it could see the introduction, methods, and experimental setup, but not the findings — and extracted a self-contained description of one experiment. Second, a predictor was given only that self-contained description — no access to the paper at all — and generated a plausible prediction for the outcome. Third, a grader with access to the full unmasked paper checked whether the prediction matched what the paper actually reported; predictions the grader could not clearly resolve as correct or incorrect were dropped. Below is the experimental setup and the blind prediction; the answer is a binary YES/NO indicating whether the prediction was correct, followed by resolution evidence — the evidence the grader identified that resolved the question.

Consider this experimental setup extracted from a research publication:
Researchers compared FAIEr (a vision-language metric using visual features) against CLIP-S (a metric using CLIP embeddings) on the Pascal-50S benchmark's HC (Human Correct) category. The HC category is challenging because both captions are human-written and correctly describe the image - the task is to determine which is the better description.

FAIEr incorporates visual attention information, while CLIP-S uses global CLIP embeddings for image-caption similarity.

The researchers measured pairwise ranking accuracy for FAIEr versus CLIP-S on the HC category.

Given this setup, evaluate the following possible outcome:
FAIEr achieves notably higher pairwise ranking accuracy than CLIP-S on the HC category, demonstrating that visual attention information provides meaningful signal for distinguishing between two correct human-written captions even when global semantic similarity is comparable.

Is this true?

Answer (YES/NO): YES